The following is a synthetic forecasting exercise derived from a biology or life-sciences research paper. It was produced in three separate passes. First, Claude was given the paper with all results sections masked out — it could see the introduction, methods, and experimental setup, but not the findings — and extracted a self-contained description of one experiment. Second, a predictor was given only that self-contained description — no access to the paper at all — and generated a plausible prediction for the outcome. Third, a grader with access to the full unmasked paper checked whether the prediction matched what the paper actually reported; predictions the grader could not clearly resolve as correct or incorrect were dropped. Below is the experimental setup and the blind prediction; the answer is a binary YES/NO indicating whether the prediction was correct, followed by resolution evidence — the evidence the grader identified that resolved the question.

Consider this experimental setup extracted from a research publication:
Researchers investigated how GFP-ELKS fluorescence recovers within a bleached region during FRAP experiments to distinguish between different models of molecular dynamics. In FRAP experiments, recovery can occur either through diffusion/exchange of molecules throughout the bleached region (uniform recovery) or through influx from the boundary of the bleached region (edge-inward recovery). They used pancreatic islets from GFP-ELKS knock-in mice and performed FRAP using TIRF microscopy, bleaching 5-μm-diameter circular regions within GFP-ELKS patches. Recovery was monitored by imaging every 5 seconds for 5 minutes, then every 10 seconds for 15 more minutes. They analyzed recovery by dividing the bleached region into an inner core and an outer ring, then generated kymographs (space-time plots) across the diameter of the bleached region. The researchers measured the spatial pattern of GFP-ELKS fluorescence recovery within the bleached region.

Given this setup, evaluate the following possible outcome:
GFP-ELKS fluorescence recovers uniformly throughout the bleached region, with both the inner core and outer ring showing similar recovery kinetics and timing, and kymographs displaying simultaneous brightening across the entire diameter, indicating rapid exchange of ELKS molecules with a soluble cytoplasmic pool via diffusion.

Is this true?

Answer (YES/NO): YES